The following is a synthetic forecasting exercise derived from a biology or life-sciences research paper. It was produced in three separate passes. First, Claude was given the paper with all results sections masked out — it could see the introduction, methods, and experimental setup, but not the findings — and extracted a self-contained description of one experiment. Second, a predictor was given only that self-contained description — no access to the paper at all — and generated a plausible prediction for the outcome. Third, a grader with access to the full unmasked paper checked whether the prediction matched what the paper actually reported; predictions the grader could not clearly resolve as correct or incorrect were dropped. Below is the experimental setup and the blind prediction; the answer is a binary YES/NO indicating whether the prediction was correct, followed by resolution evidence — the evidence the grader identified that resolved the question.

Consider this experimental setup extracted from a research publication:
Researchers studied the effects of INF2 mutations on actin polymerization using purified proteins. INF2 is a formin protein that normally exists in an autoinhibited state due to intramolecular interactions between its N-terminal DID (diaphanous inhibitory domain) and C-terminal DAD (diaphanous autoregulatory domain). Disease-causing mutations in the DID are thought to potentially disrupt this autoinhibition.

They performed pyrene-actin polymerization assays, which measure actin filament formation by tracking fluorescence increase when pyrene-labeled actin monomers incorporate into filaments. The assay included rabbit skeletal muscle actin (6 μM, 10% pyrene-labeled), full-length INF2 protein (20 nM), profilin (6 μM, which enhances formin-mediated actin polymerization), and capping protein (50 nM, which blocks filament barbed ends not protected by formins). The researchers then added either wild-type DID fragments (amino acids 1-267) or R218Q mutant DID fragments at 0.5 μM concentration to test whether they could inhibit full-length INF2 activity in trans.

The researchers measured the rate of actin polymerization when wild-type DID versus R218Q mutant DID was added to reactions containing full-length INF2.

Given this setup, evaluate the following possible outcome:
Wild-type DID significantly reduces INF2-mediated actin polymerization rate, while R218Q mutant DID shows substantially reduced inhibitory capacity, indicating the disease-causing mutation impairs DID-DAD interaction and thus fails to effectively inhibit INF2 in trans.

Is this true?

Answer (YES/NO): NO